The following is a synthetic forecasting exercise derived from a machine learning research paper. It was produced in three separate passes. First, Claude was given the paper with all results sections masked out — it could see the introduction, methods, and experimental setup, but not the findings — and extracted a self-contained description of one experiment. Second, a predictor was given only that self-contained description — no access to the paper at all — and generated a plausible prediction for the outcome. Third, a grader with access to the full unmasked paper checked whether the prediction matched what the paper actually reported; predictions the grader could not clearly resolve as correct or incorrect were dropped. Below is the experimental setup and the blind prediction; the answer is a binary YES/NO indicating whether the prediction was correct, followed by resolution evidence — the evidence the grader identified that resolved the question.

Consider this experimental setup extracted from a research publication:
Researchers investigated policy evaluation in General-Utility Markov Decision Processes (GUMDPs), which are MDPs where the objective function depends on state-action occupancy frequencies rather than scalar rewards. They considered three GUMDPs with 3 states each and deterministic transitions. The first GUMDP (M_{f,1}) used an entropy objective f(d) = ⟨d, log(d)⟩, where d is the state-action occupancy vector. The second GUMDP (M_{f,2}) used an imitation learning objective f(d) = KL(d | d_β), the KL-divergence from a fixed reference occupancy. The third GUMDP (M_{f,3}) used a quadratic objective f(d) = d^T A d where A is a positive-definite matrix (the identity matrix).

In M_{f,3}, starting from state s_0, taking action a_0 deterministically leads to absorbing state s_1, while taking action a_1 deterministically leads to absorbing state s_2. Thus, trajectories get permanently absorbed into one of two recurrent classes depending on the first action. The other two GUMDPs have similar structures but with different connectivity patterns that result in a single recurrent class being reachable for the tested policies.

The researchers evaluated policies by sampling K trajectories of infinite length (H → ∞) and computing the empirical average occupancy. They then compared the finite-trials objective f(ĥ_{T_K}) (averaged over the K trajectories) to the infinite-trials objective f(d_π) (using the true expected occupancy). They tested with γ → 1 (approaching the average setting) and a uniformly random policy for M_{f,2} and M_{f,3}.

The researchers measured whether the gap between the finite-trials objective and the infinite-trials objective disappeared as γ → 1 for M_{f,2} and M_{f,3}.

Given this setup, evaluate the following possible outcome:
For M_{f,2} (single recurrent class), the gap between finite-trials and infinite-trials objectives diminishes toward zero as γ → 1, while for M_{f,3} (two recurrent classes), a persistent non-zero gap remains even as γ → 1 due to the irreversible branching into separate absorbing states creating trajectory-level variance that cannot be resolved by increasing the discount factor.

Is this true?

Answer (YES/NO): YES